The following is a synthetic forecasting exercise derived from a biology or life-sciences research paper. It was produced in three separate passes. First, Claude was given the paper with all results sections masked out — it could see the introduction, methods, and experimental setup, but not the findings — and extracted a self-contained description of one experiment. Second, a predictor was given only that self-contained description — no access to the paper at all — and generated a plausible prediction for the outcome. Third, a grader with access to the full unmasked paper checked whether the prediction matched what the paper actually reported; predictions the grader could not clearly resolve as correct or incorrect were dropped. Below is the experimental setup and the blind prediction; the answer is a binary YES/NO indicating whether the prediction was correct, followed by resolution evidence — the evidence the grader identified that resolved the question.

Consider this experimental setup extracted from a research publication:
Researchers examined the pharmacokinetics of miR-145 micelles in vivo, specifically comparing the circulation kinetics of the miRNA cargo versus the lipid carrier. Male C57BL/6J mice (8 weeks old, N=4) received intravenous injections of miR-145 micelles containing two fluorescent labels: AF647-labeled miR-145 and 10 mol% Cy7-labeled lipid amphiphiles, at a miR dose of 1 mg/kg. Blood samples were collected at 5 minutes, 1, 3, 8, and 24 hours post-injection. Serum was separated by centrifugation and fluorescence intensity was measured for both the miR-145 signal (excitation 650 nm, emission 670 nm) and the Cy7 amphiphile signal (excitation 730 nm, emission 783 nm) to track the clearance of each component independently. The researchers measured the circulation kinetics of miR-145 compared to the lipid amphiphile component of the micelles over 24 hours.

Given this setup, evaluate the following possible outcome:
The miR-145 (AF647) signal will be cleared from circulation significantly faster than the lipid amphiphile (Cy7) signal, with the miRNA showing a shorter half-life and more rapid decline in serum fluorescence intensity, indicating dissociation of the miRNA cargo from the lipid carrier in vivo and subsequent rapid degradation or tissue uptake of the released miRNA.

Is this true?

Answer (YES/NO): NO